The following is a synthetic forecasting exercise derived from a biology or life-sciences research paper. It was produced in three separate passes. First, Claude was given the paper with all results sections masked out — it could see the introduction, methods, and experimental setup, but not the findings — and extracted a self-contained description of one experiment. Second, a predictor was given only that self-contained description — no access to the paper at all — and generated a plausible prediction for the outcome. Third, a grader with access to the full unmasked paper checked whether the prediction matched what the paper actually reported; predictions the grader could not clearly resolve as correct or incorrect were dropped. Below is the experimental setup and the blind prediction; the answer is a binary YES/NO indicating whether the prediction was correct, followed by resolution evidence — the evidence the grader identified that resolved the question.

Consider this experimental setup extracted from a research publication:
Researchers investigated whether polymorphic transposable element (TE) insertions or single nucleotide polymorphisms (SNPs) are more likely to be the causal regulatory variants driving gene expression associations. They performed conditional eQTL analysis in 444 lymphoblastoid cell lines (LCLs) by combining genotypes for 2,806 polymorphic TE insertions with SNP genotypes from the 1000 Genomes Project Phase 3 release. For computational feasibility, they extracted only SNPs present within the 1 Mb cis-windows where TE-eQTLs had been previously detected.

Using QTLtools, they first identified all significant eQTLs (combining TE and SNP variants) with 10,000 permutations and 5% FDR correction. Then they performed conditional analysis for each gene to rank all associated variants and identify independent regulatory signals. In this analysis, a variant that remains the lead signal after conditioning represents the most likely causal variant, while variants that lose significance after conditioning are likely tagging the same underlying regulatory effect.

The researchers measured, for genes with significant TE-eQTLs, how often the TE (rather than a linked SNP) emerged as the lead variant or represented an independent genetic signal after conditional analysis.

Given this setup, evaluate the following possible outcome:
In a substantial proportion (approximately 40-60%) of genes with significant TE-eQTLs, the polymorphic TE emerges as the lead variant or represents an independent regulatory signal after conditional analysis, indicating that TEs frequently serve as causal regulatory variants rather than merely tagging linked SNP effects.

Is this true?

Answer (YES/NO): NO